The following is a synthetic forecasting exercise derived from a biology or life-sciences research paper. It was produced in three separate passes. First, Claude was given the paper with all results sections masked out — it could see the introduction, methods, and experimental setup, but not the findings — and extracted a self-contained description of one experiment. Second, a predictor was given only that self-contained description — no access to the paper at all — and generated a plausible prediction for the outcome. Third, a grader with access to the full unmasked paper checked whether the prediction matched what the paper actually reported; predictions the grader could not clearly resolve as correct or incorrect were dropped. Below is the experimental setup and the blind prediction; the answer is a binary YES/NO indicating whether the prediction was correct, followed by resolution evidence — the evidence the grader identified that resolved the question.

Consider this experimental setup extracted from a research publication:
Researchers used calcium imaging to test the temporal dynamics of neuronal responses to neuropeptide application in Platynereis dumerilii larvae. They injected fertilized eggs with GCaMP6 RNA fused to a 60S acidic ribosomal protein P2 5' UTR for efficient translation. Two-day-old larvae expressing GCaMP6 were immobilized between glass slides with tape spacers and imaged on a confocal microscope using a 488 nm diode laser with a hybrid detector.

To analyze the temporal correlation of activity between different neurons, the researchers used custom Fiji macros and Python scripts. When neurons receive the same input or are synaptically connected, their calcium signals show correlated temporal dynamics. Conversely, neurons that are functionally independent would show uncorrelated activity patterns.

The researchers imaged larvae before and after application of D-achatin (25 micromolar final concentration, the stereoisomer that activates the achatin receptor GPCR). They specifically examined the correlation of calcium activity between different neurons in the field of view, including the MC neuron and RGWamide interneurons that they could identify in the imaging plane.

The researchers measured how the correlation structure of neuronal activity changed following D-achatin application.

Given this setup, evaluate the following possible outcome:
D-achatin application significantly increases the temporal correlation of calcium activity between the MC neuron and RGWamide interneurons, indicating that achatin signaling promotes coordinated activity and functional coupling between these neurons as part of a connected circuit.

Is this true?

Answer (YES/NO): NO